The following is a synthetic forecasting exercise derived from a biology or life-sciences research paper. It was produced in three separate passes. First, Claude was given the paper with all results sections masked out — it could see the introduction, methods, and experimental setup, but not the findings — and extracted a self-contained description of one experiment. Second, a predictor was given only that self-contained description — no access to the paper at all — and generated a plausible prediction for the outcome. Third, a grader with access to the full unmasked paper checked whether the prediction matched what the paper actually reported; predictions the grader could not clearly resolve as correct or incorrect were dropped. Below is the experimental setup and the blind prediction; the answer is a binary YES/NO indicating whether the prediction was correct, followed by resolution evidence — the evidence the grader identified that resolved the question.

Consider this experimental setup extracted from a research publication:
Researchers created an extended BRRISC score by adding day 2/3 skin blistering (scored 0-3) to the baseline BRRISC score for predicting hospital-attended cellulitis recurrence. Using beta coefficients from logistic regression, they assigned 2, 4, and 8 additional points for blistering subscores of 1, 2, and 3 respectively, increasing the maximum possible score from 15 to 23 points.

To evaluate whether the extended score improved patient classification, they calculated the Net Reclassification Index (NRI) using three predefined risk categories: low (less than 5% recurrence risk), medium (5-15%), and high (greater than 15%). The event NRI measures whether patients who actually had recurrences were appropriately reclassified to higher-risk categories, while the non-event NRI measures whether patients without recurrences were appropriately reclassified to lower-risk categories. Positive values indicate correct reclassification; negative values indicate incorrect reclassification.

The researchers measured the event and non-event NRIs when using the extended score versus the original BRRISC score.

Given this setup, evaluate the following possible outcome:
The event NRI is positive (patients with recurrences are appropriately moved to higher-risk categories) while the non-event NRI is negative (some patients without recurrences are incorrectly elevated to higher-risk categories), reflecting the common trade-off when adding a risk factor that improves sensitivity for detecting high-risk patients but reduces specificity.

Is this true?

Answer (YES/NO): YES